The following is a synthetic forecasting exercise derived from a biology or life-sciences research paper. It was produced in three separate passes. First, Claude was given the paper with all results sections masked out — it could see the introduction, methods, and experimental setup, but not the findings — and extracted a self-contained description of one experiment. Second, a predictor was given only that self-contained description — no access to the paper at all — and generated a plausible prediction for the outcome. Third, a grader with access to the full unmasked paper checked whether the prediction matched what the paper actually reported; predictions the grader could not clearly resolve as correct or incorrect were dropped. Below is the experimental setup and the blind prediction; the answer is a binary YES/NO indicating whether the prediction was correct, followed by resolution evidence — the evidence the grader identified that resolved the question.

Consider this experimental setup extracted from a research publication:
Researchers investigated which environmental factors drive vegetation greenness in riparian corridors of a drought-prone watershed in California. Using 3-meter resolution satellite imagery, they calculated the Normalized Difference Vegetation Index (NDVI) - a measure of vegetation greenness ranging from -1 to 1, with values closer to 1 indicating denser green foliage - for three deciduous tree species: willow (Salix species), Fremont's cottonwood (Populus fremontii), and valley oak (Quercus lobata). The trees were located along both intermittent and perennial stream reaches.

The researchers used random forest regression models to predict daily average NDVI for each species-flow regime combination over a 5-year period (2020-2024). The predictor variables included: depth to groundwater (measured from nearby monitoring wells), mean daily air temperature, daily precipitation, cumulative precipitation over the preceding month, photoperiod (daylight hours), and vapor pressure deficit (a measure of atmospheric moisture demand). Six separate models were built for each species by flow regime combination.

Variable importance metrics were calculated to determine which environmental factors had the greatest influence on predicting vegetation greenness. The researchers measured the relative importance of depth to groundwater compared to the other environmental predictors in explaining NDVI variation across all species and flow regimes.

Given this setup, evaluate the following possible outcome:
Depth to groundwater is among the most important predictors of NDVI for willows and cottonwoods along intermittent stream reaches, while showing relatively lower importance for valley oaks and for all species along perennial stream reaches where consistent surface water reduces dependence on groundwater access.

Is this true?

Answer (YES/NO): YES